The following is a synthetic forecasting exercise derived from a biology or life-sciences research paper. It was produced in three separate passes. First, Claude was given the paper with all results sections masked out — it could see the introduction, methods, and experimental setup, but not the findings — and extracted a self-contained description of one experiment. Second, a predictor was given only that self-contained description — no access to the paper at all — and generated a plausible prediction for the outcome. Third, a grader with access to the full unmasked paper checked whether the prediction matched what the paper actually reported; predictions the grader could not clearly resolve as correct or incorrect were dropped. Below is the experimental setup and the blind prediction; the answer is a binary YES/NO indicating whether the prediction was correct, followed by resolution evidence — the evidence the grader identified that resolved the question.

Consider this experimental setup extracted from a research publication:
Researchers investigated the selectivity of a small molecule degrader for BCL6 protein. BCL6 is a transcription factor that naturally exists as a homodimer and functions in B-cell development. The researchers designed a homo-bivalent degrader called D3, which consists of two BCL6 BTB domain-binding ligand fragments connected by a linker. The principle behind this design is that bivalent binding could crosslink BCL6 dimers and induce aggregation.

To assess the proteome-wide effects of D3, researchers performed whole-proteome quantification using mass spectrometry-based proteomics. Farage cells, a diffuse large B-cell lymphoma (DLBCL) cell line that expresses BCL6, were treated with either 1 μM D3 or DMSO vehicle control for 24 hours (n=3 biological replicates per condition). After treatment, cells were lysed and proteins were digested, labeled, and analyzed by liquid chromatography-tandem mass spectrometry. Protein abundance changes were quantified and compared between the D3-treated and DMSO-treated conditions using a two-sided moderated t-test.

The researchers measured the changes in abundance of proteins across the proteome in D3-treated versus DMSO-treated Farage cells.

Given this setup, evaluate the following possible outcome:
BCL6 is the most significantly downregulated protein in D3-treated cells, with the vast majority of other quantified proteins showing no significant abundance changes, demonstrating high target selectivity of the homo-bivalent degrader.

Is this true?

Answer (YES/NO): YES